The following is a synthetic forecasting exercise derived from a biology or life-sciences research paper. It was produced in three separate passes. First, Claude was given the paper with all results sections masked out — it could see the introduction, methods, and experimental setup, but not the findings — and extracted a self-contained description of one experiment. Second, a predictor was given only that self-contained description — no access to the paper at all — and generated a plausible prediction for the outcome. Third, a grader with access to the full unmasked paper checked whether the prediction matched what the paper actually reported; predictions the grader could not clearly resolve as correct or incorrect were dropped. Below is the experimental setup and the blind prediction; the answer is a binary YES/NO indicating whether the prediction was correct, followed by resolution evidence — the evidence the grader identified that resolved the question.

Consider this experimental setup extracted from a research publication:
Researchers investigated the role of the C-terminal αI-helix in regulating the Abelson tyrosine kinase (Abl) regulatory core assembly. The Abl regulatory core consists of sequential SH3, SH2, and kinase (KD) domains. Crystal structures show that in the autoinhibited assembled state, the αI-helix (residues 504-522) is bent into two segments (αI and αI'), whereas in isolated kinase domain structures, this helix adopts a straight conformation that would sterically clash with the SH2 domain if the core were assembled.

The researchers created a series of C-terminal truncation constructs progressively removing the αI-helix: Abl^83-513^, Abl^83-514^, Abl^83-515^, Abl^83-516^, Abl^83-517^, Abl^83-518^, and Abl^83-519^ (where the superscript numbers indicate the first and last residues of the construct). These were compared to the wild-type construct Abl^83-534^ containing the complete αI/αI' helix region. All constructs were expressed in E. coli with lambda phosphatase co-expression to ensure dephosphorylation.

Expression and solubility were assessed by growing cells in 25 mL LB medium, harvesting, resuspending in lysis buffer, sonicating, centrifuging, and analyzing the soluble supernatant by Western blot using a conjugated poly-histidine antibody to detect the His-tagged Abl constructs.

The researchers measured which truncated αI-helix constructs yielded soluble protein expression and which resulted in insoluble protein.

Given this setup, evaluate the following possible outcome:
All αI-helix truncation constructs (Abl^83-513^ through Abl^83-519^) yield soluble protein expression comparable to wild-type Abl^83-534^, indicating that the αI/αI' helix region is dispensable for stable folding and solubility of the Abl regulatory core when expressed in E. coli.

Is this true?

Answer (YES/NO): NO